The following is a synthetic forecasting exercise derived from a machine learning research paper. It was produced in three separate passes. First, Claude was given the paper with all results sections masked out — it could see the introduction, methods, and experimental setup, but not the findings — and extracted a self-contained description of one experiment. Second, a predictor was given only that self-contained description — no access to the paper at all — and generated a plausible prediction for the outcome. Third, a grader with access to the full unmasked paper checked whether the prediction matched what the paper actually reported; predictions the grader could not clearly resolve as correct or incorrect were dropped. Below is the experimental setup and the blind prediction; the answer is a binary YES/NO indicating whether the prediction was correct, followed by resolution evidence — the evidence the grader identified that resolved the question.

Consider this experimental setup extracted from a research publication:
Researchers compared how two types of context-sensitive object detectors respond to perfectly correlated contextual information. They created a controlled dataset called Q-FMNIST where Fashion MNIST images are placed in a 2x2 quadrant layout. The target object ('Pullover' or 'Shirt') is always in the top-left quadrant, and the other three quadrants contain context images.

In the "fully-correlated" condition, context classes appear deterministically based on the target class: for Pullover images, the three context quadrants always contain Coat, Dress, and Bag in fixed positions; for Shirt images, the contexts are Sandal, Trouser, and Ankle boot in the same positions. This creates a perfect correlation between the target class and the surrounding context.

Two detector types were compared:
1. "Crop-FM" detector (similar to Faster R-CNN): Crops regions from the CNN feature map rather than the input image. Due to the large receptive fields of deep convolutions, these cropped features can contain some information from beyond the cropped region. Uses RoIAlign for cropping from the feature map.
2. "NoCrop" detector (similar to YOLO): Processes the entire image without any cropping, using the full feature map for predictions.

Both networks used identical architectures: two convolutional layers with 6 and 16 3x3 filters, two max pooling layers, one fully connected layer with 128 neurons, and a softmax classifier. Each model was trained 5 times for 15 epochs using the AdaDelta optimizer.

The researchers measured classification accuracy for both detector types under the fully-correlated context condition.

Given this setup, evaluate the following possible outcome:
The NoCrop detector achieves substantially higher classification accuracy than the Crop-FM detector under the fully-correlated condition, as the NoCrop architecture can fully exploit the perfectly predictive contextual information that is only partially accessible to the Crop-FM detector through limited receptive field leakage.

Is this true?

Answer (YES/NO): NO